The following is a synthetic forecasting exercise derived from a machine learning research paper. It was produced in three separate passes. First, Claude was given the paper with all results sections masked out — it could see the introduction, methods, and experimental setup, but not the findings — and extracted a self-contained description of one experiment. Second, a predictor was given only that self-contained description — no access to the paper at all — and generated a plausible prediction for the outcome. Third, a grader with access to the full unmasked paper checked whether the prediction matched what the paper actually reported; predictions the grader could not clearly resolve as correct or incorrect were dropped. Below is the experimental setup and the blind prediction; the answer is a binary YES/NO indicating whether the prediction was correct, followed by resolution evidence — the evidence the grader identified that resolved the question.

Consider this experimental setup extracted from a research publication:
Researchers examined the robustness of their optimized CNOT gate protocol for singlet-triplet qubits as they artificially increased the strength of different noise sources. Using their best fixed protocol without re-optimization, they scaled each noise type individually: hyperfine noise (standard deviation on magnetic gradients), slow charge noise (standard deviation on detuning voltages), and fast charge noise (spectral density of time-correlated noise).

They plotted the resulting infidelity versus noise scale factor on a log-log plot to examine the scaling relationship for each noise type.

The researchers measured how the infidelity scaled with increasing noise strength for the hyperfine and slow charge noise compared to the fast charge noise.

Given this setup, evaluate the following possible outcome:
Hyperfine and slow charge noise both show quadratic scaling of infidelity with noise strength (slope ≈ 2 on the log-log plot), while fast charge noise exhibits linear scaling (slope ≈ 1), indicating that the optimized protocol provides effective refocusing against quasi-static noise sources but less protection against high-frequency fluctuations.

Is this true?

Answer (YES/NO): NO